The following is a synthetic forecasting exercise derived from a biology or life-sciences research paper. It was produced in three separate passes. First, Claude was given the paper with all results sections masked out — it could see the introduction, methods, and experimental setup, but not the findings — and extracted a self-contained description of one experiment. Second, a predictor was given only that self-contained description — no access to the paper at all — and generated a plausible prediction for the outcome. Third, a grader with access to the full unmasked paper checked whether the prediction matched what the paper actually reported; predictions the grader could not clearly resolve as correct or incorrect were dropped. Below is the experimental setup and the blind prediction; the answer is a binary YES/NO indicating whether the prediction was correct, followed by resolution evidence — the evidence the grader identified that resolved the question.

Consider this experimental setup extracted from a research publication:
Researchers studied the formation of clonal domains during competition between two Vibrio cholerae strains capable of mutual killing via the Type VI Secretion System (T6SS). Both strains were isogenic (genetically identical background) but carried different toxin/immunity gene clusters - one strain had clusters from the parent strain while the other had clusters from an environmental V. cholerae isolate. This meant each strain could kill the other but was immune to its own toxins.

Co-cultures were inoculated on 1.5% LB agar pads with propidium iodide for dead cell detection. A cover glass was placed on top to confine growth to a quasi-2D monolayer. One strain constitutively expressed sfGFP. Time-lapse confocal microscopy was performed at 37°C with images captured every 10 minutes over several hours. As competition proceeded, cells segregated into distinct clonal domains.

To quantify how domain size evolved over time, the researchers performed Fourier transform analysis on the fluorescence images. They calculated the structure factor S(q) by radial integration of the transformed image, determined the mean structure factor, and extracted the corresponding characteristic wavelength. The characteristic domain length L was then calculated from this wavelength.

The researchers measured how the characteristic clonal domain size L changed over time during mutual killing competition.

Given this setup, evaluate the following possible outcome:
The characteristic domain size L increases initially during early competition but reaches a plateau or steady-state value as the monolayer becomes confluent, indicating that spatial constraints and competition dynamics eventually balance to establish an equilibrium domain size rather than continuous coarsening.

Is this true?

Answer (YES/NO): YES